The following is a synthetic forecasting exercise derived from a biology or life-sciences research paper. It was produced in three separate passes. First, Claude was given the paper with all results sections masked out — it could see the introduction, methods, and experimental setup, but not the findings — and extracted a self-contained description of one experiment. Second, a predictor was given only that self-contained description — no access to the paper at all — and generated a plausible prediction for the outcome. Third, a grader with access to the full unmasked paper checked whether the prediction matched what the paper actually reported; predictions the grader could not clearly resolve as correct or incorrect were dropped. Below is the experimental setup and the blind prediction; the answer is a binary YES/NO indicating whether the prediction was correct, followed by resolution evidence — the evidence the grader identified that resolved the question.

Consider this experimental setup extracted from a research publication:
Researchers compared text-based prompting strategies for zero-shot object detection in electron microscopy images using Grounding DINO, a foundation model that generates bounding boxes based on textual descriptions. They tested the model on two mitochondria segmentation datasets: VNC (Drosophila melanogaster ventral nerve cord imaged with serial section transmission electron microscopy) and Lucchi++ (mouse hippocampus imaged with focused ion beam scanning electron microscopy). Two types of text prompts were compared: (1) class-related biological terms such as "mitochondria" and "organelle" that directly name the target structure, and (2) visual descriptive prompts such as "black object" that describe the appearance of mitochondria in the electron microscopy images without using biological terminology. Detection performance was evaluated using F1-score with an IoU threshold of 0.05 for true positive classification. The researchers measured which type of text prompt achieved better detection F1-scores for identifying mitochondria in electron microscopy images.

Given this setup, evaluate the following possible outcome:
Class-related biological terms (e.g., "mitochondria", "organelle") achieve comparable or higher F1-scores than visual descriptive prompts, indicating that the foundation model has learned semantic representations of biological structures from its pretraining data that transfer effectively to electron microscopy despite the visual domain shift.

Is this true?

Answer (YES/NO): NO